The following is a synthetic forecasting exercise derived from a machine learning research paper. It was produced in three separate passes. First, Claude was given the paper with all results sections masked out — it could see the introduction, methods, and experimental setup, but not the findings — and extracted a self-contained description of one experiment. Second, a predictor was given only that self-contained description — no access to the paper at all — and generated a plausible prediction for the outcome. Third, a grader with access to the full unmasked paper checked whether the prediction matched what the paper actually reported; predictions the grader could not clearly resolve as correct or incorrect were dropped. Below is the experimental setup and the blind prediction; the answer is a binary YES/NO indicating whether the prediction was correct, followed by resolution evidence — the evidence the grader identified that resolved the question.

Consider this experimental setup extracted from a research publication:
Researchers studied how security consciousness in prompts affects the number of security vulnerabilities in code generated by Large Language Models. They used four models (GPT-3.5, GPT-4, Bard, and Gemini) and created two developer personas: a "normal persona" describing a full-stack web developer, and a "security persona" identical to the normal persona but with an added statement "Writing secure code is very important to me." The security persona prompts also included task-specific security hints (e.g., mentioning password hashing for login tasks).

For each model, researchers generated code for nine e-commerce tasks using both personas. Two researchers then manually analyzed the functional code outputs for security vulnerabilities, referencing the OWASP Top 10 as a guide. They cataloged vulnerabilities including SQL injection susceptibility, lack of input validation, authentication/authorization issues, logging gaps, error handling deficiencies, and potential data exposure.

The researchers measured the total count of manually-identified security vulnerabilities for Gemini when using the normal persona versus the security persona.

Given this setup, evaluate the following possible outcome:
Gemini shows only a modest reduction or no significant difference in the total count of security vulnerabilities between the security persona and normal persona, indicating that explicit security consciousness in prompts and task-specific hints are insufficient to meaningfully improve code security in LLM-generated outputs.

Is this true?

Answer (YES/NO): NO